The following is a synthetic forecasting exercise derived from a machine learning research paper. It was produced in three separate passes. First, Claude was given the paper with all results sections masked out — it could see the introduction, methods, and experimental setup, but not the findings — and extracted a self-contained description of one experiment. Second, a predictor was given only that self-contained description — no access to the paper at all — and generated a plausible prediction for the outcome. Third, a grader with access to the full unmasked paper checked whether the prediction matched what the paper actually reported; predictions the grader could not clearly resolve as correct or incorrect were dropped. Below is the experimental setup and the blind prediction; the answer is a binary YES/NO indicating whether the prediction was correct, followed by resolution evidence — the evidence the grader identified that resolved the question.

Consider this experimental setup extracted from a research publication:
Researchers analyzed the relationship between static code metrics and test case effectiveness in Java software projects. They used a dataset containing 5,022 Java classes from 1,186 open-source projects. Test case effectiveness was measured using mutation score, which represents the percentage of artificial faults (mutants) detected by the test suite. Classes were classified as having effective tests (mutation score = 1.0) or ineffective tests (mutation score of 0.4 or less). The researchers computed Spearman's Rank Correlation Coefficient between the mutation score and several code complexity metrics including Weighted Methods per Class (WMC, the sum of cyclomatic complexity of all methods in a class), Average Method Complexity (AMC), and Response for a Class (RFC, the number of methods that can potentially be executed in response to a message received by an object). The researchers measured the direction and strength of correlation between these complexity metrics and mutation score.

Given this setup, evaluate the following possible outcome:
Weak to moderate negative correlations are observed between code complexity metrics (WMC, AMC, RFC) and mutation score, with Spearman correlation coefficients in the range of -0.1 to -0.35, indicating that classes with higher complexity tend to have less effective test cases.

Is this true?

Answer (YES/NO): NO